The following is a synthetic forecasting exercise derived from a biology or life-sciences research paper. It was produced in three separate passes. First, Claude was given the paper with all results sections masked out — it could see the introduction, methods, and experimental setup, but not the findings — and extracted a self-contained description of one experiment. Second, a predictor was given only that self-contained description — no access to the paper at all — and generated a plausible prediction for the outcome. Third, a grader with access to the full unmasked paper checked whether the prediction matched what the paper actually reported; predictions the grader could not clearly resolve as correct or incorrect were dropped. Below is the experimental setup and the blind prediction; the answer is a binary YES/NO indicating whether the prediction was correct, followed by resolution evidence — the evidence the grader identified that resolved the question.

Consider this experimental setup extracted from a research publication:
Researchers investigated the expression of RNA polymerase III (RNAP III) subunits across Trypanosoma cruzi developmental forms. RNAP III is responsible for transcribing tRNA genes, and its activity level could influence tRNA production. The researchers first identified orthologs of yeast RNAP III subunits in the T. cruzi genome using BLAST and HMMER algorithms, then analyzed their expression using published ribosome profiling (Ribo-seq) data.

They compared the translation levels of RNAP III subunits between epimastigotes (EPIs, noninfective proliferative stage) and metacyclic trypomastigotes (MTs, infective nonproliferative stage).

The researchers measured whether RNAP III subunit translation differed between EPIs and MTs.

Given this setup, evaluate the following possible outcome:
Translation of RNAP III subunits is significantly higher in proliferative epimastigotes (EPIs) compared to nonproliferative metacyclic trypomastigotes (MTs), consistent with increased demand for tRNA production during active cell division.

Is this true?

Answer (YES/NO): YES